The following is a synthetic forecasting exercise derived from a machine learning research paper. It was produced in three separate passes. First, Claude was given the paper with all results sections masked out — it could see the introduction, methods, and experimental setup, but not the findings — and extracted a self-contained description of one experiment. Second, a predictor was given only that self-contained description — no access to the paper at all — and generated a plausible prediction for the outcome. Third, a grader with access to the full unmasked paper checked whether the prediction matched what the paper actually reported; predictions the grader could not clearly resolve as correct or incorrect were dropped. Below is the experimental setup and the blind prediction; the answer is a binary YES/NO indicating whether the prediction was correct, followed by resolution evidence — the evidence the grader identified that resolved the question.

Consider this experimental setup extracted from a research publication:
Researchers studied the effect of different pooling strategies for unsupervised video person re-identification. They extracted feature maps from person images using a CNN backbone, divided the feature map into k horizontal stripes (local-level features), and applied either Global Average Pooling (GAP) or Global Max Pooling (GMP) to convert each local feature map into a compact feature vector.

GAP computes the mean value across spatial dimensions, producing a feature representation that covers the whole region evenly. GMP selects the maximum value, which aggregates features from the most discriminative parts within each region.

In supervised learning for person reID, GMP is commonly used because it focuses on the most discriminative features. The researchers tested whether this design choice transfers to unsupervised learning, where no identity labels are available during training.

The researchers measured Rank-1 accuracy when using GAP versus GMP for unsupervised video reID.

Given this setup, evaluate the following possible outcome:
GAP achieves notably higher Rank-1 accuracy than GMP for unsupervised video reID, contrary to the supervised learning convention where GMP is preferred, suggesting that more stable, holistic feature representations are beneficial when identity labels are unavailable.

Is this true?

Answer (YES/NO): YES